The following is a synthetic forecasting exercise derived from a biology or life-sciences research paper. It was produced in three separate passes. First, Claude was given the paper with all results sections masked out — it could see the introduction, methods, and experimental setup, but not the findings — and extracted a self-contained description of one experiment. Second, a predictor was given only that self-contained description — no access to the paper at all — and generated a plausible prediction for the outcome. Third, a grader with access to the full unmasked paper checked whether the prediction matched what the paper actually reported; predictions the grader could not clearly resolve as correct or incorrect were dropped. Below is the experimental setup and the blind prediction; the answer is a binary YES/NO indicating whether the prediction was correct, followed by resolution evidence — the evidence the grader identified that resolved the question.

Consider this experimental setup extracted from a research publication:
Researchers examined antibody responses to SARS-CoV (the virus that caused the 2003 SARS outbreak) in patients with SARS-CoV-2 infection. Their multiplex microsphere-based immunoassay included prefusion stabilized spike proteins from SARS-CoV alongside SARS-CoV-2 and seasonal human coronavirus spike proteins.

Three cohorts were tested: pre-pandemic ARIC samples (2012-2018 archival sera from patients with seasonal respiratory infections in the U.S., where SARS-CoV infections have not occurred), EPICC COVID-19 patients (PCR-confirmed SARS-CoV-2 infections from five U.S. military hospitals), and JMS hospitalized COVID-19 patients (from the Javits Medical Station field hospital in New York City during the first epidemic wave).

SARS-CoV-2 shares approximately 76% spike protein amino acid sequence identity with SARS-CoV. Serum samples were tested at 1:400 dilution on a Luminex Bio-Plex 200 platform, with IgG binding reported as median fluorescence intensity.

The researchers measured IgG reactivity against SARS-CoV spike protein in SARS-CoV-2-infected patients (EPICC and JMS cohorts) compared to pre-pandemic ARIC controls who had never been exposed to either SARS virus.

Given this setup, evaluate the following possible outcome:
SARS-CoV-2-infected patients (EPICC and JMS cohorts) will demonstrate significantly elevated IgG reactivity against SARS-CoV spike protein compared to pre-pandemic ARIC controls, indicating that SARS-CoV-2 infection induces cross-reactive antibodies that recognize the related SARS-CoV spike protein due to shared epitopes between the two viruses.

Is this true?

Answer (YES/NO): YES